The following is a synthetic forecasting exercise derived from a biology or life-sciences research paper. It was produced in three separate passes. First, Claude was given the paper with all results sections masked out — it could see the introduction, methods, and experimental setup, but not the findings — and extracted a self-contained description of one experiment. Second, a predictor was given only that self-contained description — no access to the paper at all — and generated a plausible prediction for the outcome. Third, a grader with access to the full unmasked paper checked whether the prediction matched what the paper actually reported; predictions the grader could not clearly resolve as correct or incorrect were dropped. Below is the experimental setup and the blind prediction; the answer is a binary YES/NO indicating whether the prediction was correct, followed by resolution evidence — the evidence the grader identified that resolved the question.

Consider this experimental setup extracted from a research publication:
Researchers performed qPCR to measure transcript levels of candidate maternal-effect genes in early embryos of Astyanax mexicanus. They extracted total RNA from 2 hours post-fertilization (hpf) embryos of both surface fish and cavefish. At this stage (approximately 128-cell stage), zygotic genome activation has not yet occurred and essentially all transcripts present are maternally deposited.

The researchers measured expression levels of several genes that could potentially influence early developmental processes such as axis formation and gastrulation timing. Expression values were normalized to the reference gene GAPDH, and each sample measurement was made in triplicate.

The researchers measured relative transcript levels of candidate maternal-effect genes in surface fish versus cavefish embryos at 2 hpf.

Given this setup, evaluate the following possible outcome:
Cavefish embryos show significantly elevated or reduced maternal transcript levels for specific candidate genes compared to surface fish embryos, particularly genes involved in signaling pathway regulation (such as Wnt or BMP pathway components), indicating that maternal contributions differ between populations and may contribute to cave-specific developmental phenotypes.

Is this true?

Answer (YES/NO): NO